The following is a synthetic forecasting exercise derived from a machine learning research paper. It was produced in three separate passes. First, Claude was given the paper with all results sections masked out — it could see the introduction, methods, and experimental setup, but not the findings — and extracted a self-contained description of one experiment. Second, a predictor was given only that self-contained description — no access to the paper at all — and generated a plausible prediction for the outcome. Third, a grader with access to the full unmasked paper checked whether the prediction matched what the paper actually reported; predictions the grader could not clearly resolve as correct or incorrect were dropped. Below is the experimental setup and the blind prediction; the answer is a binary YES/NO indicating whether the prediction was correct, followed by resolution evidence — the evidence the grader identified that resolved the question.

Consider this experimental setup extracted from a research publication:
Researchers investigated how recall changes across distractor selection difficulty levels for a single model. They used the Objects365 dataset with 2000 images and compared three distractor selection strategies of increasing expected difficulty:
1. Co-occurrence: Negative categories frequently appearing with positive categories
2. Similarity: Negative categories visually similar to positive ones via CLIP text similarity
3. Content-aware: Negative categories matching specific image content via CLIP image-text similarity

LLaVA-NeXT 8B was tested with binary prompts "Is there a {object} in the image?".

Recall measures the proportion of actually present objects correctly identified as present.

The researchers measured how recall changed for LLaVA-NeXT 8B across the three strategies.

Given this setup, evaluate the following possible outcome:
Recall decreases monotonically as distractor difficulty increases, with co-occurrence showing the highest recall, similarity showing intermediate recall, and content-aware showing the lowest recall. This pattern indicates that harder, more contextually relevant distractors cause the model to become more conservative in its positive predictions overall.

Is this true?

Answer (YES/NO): NO